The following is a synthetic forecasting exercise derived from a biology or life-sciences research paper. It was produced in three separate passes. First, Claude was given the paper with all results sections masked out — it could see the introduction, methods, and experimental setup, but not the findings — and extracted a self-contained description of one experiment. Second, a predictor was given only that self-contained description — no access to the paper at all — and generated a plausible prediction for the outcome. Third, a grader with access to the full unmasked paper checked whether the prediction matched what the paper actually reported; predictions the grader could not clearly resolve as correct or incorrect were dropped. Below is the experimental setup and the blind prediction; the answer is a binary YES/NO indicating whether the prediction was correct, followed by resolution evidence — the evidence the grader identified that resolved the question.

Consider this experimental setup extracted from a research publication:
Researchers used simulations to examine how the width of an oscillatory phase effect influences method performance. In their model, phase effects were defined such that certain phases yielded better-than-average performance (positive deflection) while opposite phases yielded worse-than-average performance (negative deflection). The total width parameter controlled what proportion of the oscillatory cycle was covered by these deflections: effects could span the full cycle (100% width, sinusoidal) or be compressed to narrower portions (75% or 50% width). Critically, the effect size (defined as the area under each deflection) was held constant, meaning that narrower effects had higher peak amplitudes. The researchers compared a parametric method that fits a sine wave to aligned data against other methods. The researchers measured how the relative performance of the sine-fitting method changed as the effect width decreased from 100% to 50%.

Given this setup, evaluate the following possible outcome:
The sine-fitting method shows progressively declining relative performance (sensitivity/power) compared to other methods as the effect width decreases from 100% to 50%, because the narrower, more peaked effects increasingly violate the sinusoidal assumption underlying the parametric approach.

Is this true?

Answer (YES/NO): NO